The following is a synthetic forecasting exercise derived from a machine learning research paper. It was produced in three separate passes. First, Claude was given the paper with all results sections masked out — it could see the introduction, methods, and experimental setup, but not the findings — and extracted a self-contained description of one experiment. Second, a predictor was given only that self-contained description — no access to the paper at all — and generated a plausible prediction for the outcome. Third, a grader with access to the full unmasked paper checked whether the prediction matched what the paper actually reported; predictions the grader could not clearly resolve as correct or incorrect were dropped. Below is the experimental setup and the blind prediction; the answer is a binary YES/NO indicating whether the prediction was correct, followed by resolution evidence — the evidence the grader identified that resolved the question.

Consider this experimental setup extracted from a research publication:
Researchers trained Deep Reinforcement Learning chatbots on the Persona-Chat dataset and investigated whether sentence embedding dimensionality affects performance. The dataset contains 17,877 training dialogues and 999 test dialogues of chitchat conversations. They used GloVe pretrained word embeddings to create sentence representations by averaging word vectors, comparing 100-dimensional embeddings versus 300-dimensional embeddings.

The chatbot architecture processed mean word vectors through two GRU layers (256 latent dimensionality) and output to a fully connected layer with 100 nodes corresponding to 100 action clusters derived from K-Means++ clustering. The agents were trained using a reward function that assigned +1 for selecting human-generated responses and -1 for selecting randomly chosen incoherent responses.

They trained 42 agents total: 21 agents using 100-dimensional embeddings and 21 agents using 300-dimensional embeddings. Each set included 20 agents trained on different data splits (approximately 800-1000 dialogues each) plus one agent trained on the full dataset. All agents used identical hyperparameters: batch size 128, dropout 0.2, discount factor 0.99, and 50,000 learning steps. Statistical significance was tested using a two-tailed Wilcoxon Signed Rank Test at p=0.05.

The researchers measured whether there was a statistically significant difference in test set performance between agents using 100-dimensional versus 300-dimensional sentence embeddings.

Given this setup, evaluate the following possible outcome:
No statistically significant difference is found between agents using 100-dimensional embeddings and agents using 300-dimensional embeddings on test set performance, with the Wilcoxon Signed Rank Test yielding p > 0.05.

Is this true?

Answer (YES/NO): YES